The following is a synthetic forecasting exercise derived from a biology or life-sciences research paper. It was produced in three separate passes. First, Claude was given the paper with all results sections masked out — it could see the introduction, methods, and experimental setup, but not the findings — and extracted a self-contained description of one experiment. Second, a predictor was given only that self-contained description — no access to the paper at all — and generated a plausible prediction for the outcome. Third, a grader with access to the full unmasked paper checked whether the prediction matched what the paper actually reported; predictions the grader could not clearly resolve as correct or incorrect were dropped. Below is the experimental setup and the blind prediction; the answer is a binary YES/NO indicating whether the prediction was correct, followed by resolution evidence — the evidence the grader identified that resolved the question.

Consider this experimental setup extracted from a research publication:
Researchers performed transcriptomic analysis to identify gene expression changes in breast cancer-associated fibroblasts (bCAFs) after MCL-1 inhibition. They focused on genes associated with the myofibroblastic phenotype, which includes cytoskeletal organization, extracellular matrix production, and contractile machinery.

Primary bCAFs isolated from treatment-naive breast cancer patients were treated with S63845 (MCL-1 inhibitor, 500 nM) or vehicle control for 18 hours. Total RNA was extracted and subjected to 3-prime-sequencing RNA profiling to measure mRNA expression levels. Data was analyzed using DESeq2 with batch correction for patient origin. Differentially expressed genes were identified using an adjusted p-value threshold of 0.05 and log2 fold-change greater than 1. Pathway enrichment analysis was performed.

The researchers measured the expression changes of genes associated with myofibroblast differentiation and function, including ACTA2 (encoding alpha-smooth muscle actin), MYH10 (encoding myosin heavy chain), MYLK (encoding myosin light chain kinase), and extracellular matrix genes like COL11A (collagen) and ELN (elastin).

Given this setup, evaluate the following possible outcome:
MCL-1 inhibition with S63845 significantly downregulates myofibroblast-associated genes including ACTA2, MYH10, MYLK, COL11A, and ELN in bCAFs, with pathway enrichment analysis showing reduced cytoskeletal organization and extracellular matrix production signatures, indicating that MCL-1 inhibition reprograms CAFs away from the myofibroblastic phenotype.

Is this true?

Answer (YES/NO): NO